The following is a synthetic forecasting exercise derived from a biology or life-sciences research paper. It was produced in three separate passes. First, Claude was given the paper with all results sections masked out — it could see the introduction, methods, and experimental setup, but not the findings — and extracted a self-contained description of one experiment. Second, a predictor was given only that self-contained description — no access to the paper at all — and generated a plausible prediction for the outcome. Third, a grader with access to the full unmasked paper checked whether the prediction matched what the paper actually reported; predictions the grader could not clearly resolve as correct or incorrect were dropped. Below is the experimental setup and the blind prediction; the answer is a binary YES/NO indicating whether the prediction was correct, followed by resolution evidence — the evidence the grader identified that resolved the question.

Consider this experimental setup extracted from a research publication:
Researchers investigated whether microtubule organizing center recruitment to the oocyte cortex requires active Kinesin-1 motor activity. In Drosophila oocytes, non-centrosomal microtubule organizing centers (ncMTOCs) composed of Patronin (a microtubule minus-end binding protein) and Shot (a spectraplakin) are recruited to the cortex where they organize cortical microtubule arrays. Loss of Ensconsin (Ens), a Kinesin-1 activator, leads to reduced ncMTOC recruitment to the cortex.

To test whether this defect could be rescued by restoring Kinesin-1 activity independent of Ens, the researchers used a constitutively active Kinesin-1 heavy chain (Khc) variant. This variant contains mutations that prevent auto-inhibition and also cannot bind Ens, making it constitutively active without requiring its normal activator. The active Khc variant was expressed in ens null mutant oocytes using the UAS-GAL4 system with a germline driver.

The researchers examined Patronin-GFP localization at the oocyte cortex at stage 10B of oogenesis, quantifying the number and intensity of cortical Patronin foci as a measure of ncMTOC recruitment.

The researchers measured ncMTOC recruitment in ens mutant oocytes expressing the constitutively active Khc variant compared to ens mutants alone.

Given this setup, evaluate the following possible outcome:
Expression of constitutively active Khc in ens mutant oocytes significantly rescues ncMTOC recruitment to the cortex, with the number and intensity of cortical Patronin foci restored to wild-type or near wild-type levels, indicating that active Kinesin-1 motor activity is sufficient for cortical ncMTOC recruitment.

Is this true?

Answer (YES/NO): NO